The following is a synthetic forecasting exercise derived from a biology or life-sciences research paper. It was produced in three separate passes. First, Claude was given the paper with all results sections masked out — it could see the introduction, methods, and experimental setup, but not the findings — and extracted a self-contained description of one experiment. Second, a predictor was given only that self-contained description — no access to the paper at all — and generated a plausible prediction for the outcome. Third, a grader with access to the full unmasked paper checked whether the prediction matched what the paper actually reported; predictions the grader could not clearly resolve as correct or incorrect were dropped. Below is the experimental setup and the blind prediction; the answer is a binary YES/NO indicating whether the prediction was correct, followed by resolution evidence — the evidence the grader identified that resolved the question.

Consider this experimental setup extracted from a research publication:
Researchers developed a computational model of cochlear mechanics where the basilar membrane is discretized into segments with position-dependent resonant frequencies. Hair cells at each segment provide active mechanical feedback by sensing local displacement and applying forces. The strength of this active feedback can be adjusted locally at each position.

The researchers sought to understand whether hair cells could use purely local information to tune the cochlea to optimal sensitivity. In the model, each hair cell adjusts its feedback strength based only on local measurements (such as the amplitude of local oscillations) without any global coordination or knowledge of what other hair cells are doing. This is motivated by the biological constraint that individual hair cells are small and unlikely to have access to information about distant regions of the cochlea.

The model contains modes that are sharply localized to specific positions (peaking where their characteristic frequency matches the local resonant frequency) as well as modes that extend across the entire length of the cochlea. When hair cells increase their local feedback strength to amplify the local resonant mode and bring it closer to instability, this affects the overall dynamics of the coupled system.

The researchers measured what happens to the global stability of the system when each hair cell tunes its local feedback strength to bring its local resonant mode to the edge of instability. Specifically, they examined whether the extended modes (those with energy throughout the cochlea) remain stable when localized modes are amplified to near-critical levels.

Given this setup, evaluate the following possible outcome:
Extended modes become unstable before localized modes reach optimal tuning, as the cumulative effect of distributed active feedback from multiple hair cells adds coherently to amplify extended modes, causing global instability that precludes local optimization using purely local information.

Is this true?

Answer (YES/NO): NO